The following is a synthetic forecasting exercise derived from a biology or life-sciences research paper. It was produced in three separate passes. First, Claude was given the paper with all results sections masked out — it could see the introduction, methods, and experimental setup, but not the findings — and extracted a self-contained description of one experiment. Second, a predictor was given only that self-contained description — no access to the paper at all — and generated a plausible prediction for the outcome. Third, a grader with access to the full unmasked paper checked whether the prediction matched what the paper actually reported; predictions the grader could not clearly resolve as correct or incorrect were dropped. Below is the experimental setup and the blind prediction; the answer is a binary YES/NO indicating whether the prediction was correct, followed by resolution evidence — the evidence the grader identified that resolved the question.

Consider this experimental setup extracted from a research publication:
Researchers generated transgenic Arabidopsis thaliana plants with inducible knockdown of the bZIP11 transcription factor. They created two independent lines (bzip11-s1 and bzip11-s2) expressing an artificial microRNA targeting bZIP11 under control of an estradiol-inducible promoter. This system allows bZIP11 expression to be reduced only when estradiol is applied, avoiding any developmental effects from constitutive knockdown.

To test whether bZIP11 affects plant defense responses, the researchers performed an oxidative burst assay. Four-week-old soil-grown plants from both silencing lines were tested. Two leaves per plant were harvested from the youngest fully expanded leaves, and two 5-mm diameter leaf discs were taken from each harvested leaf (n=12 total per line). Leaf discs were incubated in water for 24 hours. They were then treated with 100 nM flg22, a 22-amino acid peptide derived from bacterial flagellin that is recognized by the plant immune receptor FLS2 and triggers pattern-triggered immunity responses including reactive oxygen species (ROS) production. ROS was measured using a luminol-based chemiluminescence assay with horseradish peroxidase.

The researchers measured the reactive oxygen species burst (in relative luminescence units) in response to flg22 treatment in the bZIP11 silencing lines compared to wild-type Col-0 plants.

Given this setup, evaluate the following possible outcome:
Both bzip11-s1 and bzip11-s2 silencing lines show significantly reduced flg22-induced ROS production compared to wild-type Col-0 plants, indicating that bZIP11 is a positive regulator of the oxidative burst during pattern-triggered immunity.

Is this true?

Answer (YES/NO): NO